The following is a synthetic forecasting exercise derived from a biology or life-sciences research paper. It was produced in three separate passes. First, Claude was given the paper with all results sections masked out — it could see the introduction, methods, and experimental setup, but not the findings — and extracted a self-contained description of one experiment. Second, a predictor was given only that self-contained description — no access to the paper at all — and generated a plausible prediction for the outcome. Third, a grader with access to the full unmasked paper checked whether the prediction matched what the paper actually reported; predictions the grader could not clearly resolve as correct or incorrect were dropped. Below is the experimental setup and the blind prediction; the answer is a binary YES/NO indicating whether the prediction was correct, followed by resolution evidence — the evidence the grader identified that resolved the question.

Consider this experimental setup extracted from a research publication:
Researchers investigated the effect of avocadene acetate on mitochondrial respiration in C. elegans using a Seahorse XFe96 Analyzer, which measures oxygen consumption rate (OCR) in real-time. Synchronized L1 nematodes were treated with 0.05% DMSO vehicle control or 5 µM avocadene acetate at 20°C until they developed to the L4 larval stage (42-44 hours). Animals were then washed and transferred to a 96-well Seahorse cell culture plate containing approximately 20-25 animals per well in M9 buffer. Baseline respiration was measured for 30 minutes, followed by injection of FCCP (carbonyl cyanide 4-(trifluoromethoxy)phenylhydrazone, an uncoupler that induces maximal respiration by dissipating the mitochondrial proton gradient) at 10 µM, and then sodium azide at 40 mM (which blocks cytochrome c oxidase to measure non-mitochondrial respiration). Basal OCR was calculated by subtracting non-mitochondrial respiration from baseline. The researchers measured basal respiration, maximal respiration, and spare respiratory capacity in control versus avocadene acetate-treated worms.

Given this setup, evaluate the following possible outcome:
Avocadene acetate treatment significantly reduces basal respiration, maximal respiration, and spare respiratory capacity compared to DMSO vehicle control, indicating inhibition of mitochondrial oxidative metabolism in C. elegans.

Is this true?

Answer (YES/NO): YES